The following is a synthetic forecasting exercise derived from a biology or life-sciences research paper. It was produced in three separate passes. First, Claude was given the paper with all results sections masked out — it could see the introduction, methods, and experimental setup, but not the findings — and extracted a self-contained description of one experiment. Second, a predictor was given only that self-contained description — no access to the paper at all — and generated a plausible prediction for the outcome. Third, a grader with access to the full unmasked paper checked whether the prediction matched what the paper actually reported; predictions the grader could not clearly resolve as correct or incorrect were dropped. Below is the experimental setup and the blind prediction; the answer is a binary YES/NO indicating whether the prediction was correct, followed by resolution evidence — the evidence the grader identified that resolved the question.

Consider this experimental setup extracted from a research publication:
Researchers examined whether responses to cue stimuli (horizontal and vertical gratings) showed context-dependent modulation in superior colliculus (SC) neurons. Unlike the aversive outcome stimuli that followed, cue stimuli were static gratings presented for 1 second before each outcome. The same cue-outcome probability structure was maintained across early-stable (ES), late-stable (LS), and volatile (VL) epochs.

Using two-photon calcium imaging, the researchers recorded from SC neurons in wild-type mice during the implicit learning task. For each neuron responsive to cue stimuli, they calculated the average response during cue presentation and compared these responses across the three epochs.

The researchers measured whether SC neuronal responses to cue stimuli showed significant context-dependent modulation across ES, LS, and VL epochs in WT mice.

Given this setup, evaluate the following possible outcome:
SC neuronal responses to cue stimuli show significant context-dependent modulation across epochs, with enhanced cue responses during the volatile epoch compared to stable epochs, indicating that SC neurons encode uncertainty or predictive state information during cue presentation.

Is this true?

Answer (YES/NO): NO